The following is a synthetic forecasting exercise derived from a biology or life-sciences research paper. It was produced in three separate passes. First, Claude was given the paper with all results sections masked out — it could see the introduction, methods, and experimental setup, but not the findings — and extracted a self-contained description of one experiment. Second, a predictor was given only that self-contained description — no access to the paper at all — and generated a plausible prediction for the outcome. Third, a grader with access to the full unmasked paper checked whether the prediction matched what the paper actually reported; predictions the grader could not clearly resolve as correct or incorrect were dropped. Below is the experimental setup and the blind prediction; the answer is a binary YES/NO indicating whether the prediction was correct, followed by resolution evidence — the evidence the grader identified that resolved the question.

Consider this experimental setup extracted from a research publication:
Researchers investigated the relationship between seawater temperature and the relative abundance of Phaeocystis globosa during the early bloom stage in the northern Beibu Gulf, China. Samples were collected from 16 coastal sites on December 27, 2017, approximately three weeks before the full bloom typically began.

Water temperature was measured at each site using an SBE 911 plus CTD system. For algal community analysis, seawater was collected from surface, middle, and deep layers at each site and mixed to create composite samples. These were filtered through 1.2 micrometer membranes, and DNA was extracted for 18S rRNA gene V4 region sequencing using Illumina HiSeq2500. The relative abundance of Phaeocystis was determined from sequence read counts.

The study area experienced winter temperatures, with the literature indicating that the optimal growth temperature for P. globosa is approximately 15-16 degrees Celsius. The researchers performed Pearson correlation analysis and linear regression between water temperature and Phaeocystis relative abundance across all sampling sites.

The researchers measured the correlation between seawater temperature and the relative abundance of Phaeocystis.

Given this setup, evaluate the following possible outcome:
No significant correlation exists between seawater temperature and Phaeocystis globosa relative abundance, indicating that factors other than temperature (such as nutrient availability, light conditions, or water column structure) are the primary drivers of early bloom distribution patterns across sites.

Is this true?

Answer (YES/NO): NO